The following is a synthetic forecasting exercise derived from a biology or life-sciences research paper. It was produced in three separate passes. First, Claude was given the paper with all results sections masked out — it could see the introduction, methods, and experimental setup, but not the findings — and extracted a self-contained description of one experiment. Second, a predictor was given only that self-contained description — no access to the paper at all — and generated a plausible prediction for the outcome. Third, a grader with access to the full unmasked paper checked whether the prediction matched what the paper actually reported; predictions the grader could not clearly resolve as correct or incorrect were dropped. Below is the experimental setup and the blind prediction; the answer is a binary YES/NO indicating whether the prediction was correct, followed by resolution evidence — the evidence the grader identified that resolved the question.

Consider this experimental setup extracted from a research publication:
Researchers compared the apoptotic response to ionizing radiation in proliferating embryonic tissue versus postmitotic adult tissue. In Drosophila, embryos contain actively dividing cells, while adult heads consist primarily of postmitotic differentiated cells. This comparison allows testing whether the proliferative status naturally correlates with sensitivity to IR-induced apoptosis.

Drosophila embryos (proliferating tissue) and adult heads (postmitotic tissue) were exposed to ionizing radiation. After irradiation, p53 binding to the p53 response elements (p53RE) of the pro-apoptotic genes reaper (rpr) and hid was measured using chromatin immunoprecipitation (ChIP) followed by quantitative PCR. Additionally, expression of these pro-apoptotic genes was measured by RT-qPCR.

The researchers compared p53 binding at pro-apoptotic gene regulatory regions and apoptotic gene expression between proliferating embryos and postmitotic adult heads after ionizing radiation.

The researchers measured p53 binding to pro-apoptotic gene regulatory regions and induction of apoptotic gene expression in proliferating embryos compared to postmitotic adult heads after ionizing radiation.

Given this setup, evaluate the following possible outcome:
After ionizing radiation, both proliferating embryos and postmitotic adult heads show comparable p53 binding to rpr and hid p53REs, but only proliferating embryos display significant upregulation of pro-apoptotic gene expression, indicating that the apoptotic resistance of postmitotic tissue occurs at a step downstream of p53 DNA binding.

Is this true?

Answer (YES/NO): NO